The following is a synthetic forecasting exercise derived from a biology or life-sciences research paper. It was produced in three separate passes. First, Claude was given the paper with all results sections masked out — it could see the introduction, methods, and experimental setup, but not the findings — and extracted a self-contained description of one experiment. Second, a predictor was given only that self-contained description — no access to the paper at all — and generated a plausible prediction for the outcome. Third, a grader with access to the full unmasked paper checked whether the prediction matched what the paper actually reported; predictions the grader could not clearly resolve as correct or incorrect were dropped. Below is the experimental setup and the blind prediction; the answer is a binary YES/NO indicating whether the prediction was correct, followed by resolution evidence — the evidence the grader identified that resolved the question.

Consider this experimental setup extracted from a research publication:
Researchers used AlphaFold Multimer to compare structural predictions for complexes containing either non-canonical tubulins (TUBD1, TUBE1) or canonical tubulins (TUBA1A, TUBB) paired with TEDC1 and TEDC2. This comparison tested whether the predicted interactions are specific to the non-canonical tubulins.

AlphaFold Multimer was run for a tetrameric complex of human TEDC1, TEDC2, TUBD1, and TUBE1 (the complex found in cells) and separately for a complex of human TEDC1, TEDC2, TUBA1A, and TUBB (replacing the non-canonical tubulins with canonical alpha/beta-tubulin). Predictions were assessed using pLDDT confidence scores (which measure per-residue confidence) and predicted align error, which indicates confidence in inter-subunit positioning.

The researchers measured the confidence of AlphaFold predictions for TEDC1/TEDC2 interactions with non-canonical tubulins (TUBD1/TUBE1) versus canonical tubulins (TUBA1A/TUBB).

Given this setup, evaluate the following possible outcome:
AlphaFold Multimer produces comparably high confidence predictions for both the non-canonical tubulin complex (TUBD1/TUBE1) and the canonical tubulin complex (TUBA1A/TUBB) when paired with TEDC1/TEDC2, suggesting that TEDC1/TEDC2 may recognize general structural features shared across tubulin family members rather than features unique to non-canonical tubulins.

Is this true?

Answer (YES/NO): NO